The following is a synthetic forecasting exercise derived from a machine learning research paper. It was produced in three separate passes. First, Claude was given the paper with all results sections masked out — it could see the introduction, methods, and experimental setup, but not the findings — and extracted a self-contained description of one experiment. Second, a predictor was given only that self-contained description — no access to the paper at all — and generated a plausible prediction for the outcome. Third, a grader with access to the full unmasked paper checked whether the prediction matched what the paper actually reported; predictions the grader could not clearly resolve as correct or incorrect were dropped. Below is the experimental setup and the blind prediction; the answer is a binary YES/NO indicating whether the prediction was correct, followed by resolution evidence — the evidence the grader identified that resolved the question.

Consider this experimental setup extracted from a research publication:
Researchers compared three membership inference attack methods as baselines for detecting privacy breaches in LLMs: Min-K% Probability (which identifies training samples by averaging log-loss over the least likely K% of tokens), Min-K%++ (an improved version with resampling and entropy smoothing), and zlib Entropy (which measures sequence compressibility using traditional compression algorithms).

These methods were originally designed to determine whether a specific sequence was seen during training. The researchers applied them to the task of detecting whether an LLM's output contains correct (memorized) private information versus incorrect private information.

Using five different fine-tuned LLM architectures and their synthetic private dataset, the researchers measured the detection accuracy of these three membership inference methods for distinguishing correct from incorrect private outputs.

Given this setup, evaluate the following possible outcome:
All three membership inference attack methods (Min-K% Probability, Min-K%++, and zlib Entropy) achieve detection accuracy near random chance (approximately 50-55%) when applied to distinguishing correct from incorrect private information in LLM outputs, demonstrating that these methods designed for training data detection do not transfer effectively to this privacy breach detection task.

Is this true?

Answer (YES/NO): NO